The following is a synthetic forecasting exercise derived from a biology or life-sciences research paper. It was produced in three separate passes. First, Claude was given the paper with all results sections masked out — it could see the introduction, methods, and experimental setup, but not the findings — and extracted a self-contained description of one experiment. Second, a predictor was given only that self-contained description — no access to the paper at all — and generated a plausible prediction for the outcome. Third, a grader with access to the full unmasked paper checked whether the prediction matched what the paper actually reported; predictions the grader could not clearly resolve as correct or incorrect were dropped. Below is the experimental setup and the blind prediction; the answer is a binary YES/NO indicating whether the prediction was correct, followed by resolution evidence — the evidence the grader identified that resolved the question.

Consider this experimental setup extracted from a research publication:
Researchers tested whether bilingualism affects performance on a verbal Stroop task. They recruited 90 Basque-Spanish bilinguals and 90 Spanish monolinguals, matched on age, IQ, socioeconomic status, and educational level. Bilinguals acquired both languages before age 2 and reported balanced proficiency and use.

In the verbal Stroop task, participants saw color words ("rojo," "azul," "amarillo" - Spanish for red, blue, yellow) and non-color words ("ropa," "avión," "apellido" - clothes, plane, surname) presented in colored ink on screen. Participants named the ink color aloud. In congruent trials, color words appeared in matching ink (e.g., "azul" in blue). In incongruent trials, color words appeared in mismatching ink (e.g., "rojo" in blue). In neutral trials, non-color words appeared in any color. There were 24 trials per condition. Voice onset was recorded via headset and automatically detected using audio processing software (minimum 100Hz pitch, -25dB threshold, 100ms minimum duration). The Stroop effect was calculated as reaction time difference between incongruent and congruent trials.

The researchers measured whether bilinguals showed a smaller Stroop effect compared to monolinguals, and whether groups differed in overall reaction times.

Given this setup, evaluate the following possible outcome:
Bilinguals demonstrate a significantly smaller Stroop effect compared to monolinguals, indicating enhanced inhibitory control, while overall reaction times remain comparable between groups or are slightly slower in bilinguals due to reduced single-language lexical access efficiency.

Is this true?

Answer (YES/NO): NO